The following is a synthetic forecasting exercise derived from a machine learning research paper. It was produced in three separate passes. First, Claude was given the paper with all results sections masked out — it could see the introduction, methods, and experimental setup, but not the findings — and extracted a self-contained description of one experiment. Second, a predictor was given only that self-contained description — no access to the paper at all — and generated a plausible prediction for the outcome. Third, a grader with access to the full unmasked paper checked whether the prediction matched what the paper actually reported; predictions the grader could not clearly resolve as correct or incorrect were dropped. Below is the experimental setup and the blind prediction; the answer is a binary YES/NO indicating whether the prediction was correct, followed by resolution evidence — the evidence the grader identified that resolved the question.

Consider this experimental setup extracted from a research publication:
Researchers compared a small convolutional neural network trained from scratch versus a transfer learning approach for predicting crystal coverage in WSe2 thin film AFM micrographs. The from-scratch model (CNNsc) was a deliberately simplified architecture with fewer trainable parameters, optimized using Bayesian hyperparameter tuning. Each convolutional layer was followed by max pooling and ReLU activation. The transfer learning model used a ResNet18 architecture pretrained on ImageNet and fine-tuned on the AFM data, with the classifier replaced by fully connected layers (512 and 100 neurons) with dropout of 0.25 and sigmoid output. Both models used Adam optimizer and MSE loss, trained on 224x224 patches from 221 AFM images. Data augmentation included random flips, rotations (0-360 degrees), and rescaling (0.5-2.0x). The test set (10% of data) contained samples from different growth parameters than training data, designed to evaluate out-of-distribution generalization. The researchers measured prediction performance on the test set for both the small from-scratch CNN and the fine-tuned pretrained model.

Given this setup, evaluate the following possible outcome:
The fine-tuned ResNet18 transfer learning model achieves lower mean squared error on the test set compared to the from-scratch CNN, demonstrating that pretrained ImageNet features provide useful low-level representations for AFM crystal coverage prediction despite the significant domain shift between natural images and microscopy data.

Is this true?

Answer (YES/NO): YES